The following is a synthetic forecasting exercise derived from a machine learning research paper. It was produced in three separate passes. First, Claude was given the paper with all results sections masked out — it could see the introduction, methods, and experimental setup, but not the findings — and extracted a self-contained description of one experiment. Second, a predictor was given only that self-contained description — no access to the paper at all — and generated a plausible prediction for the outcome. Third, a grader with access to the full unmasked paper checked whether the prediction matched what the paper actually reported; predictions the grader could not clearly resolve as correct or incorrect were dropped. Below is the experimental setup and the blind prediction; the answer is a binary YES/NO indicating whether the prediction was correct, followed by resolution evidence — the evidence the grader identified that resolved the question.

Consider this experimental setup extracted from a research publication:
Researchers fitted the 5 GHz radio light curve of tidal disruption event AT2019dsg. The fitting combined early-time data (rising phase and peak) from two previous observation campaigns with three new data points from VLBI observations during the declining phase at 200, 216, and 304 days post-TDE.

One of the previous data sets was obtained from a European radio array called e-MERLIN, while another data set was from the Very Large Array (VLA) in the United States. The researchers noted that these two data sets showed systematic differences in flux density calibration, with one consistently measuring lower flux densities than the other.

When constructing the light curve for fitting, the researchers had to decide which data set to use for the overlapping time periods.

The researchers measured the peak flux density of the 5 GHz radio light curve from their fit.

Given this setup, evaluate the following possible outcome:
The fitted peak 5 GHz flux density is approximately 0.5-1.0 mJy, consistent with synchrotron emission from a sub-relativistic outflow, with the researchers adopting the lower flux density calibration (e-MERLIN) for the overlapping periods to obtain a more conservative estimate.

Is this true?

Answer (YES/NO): NO